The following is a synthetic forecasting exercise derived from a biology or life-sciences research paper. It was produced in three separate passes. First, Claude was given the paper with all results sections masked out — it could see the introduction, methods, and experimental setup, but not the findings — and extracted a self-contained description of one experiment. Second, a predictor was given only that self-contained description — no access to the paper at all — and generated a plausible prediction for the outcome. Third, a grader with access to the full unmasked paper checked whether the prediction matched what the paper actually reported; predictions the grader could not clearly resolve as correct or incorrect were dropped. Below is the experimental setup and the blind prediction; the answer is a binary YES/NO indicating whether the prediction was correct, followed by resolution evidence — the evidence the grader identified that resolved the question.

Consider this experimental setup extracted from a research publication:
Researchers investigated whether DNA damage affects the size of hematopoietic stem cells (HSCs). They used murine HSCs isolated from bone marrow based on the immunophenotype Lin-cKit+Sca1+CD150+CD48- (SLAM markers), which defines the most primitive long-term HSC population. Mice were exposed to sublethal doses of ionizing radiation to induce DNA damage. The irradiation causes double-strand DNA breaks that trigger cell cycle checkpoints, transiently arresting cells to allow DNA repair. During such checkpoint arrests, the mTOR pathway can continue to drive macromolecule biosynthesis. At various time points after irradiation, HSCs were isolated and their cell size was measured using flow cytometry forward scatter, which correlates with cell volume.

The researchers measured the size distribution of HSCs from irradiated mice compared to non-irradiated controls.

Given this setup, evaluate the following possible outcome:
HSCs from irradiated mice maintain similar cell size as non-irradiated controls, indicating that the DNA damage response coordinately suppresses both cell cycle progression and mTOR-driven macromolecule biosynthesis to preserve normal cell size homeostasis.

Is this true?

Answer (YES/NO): NO